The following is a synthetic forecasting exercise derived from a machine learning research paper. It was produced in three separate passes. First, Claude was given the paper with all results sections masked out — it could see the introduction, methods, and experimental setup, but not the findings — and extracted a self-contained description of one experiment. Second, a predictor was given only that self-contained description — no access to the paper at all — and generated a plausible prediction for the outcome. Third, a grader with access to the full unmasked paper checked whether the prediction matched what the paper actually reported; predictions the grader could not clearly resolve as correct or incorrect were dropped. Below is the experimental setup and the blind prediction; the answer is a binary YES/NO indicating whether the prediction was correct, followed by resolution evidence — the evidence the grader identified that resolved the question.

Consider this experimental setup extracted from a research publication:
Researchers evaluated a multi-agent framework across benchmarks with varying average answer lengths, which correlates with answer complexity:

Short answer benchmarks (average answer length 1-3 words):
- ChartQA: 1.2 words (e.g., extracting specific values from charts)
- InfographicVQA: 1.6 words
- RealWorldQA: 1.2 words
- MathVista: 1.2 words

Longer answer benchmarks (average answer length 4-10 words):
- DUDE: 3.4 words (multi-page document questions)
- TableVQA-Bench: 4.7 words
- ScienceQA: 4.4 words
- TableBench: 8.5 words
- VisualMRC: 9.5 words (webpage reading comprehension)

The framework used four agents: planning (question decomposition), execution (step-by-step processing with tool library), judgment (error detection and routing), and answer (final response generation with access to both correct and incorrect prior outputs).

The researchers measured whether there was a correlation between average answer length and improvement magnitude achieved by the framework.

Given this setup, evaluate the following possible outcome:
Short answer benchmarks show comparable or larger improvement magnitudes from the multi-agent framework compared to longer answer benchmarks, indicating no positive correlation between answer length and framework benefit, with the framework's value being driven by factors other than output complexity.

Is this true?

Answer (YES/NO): YES